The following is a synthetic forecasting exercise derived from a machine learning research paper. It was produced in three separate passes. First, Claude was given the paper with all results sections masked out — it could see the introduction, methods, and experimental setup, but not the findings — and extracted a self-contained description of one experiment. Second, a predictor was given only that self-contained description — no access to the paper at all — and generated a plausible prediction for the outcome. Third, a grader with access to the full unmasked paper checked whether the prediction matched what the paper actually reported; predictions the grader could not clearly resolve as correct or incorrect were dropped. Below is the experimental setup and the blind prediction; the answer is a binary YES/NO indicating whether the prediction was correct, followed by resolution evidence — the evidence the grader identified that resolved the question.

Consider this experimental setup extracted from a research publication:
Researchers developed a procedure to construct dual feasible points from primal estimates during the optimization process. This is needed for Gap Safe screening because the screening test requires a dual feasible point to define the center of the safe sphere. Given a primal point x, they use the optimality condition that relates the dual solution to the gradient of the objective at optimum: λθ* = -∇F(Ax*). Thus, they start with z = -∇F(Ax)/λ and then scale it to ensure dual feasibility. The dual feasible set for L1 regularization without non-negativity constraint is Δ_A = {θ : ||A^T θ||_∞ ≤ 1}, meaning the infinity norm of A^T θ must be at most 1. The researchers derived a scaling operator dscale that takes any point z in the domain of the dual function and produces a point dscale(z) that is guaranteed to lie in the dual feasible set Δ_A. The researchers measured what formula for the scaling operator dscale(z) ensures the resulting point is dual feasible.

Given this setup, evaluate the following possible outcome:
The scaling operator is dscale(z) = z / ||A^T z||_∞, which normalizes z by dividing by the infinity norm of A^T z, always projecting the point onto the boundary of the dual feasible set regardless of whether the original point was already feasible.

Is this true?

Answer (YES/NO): NO